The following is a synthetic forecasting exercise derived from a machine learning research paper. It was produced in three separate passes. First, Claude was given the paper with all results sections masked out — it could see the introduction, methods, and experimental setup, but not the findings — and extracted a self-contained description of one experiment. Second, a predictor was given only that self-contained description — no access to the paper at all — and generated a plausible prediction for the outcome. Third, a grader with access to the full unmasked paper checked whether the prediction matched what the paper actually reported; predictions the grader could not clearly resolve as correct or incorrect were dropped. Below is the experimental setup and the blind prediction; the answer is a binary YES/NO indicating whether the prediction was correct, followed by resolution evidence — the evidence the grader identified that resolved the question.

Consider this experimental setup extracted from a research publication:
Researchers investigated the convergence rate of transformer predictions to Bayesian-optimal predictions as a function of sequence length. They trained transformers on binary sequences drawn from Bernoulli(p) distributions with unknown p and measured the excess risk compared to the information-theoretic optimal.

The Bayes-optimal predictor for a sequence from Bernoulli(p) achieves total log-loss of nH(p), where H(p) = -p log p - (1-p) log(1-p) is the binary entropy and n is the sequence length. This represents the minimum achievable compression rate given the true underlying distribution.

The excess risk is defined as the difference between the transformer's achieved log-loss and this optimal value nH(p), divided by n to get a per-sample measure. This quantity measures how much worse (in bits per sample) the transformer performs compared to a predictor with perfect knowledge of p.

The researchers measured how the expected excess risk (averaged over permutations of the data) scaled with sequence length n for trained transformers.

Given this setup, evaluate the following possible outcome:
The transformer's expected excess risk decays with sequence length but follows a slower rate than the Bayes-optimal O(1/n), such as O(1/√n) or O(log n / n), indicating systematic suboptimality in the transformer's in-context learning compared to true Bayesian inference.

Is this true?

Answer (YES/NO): YES